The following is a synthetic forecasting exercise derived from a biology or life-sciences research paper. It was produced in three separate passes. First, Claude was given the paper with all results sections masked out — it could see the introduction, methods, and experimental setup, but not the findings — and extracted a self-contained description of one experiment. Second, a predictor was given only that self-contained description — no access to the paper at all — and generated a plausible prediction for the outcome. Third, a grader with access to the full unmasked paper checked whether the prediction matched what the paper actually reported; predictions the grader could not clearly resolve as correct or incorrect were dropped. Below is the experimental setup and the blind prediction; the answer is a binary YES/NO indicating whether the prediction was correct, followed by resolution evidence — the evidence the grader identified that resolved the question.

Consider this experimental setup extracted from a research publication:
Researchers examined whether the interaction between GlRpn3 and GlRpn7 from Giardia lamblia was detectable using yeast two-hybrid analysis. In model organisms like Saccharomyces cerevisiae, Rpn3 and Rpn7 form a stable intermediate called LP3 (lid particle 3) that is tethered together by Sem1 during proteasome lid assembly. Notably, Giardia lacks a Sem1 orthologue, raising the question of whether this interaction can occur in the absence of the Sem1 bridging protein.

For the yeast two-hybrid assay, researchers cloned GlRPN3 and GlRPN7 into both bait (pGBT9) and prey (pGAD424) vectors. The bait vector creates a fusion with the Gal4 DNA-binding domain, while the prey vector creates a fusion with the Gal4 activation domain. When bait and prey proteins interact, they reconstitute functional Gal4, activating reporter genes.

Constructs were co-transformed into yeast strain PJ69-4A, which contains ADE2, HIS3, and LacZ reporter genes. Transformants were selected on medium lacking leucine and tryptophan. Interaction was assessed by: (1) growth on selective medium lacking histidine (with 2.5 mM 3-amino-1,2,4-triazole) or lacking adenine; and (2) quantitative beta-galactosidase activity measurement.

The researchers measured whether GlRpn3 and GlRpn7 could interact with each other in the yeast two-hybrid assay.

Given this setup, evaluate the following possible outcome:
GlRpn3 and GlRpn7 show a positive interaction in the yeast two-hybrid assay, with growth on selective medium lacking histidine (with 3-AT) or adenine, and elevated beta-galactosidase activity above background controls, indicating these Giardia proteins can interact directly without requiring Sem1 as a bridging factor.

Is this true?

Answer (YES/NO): NO